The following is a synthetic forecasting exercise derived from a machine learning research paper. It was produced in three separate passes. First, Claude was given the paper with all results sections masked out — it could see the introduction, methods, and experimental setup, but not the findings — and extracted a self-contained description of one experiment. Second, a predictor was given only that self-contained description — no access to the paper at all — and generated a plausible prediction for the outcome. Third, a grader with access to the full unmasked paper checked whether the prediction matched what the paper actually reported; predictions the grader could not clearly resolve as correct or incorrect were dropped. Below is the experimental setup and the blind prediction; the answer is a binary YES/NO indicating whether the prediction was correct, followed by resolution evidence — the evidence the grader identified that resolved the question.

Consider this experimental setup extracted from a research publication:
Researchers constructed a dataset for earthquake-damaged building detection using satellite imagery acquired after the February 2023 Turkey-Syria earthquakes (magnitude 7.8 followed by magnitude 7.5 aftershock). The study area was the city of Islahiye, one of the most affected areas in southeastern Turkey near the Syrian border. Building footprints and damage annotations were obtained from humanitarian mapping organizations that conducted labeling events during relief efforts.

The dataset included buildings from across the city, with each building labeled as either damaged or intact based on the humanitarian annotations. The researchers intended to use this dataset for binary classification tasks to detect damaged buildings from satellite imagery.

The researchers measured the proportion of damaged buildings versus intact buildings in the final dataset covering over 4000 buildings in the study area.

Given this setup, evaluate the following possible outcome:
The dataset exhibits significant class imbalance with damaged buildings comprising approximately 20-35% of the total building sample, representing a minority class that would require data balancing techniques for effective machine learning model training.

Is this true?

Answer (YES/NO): NO